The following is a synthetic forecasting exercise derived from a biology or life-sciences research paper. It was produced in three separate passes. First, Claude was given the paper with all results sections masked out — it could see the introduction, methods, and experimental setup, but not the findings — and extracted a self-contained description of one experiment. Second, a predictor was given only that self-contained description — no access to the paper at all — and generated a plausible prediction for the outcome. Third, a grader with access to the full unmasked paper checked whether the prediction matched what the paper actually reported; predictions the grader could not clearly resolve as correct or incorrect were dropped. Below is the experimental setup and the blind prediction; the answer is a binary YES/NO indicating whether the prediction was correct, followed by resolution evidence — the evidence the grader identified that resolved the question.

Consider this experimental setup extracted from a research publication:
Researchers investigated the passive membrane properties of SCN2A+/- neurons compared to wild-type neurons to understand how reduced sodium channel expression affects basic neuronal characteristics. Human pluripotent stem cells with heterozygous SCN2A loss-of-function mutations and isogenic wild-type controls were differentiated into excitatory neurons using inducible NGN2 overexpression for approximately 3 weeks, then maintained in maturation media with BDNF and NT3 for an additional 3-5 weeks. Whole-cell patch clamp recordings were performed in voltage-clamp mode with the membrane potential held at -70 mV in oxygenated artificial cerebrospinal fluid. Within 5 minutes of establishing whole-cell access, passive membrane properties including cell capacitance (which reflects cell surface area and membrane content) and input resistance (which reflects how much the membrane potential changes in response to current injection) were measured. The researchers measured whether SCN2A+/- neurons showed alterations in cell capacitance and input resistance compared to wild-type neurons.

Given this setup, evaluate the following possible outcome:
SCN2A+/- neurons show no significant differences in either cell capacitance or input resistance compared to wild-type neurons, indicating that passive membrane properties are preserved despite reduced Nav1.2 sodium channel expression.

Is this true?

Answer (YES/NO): NO